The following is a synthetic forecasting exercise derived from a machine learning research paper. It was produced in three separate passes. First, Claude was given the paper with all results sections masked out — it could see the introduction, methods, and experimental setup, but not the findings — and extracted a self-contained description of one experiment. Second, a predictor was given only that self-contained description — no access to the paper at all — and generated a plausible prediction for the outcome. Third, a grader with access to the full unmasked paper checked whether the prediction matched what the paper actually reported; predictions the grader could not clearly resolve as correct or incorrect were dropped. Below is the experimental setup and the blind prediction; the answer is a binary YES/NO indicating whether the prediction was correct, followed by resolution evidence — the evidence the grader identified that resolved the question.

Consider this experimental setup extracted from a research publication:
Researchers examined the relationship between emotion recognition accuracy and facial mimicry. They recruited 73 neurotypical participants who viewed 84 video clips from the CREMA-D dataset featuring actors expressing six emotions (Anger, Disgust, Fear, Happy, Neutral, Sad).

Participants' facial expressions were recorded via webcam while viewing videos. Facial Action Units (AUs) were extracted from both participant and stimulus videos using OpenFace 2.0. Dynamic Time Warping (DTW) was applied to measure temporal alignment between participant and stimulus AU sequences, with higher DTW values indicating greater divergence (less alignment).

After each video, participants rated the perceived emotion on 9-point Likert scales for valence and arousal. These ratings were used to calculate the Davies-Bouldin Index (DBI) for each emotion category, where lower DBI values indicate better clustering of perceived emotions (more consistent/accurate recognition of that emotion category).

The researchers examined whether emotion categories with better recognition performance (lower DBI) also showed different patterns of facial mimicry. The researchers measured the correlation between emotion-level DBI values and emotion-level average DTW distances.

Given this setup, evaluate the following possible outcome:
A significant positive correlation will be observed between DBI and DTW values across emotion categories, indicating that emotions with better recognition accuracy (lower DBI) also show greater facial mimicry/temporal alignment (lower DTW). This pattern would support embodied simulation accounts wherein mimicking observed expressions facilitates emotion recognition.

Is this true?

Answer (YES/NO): NO